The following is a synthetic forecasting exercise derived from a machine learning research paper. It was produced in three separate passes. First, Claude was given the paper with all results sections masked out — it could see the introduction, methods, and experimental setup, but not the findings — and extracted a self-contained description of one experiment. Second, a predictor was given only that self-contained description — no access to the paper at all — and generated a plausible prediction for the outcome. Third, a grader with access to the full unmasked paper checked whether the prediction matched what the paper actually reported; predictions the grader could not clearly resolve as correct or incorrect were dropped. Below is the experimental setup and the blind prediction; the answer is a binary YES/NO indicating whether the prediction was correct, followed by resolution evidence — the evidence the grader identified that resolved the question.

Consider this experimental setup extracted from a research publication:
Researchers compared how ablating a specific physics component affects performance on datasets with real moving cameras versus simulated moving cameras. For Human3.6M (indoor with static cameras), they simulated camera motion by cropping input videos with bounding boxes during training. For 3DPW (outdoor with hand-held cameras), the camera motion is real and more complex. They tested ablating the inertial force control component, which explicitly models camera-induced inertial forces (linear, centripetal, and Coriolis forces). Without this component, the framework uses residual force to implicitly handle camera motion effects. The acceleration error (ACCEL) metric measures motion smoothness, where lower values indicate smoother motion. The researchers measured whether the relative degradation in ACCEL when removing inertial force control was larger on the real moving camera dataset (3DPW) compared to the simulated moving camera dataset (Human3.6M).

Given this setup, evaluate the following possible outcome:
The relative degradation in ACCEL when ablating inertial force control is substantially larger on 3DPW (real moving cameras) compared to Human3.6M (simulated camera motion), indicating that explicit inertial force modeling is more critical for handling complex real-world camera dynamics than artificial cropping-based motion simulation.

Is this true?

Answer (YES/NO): YES